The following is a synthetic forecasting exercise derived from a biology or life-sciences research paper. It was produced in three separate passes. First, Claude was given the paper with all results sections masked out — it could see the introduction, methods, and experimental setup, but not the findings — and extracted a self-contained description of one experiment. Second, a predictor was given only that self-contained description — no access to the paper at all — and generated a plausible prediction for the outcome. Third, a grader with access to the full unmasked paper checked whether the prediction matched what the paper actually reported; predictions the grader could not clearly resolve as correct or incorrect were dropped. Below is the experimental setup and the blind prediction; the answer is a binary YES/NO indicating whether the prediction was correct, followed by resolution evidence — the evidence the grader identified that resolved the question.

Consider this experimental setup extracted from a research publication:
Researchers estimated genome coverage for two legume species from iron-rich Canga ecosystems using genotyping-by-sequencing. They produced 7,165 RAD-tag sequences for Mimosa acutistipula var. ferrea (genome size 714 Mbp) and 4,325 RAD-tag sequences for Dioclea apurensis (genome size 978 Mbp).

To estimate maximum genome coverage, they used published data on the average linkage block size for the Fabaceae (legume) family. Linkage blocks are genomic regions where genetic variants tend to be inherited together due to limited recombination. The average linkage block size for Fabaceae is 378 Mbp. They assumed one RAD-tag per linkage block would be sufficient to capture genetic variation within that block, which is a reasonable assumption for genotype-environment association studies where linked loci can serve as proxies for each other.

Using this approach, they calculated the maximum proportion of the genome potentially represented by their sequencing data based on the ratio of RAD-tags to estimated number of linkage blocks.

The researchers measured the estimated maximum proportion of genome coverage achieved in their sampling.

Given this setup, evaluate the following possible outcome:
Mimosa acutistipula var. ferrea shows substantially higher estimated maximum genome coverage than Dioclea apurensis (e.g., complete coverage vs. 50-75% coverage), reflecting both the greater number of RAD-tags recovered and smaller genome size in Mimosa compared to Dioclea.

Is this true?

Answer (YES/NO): NO